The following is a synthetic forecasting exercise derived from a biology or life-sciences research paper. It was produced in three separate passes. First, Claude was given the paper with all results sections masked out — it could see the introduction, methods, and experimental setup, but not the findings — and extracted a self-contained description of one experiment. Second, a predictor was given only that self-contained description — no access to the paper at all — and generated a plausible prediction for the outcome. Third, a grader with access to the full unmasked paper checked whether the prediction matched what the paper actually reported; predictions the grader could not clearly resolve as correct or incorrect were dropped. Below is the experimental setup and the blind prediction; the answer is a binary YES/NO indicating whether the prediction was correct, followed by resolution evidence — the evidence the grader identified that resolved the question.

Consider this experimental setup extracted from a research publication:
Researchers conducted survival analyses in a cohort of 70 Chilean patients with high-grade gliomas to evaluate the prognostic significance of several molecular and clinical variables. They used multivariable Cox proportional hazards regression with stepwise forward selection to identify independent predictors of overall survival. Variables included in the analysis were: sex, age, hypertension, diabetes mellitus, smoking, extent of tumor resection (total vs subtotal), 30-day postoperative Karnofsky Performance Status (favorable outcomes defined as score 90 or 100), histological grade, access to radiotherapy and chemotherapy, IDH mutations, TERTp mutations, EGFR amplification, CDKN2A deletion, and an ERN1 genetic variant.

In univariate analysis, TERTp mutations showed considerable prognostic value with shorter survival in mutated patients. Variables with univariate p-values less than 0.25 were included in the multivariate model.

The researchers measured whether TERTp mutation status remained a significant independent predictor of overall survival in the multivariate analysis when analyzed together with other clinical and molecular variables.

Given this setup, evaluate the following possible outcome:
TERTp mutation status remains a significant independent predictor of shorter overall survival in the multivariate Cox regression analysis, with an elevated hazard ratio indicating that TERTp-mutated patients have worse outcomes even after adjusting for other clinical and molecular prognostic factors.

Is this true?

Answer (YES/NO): NO